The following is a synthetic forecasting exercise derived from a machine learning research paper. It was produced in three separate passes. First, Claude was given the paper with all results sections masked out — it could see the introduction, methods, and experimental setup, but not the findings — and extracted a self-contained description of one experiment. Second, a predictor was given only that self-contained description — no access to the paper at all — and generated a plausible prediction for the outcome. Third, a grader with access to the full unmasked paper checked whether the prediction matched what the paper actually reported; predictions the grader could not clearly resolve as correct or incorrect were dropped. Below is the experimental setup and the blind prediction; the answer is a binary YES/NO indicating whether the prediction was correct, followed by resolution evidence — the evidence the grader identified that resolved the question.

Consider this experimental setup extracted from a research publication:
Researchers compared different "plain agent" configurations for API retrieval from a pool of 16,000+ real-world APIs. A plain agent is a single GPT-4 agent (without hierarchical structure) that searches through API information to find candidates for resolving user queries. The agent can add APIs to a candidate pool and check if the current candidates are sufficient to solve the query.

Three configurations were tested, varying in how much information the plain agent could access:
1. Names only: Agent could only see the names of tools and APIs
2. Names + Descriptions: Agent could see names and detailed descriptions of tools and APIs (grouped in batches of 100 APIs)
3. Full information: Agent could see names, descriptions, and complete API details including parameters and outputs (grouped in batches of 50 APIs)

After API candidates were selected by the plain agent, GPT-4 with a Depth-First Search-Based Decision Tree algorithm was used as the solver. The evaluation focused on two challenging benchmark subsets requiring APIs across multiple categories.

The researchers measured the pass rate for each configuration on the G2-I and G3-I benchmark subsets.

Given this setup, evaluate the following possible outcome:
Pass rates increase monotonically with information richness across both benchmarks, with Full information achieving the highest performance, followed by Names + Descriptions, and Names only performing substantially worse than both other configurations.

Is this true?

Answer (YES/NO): NO